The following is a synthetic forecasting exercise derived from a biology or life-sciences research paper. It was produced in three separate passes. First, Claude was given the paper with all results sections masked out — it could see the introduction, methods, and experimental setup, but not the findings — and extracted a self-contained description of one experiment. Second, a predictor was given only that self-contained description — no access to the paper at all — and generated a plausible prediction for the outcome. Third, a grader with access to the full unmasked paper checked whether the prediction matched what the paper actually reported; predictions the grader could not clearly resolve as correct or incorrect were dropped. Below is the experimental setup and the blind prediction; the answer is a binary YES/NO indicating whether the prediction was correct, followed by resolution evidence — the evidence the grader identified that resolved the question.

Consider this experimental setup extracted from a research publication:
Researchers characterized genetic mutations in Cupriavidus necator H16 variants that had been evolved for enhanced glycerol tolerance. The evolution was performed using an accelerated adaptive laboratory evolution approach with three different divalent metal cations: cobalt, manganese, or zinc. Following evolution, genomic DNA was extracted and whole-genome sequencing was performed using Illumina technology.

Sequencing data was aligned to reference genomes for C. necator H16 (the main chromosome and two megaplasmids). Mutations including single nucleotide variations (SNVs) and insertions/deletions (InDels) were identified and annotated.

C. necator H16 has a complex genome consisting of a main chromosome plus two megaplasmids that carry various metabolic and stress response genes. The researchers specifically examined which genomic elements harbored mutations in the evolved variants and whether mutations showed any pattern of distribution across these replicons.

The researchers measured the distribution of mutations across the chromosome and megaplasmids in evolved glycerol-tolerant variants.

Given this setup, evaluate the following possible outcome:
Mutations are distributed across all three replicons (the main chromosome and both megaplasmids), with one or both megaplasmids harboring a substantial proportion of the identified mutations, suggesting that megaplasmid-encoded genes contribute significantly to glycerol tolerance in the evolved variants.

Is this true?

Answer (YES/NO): NO